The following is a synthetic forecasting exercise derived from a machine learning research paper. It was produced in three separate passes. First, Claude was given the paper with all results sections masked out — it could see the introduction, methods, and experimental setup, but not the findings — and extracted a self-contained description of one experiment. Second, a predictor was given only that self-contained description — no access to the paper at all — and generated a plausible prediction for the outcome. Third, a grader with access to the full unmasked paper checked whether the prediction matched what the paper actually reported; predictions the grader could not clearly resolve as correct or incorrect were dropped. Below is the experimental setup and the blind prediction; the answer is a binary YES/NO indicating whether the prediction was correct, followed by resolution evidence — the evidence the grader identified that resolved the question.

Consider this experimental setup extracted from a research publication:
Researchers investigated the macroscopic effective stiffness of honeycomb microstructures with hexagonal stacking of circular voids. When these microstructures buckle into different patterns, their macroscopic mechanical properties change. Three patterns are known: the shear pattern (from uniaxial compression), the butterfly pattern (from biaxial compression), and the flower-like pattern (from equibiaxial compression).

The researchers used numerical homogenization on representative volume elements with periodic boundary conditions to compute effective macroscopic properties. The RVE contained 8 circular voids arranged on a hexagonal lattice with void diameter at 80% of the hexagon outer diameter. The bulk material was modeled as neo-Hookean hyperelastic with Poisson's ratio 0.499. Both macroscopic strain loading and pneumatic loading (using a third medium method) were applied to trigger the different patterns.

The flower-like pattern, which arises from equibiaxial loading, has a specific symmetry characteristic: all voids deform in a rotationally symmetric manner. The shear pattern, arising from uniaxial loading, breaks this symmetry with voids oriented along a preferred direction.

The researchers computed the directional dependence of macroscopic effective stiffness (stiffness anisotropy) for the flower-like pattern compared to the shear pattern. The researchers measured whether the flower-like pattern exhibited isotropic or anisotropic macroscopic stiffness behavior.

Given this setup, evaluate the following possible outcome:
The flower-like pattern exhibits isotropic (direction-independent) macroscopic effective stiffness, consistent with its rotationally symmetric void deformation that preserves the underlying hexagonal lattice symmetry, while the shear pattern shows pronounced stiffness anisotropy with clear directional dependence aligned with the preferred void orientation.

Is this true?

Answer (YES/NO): YES